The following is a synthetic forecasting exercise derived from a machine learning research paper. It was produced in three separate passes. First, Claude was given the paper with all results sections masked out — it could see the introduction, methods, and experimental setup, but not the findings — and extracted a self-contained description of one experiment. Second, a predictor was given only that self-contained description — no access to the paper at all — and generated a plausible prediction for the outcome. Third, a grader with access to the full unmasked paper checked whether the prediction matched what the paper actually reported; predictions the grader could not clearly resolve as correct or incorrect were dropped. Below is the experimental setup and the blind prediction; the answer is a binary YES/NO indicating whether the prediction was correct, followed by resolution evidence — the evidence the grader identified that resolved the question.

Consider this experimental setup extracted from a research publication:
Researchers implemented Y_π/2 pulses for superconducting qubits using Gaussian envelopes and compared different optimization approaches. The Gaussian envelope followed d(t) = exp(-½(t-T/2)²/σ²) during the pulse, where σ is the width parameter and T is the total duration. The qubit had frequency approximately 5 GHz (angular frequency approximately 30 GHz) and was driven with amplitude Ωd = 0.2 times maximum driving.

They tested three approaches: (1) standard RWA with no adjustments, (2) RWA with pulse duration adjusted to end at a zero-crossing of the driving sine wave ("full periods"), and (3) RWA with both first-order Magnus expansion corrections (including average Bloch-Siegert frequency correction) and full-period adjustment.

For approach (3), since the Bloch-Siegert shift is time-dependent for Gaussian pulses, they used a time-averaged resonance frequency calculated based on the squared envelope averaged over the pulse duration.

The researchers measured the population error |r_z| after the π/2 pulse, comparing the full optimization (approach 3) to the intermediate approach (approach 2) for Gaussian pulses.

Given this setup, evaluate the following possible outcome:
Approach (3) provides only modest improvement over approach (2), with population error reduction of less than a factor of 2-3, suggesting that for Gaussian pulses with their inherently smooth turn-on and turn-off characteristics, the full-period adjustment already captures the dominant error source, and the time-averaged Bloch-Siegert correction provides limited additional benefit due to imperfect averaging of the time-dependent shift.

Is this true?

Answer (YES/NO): NO